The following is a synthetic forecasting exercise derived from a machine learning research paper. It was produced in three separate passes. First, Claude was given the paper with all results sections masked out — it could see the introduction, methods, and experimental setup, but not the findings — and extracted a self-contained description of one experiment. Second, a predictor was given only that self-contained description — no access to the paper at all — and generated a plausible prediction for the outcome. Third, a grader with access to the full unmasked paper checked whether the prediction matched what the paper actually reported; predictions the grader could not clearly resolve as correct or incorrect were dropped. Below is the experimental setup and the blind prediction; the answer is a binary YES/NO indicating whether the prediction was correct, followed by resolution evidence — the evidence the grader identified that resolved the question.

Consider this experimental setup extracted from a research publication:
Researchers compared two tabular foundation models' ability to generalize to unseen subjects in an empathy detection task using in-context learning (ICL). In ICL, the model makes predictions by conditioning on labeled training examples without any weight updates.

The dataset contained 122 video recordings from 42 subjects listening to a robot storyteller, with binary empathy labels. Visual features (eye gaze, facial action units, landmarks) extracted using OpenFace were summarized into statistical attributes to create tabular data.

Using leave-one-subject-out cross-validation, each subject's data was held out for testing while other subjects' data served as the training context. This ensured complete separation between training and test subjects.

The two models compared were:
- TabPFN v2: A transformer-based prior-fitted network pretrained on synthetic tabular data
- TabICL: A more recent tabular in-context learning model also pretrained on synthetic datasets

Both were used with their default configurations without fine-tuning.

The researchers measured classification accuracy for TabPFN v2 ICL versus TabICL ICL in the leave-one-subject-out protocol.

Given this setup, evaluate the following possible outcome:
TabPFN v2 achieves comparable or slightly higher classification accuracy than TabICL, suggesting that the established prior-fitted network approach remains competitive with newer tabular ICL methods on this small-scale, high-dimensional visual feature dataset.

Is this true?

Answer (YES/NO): NO